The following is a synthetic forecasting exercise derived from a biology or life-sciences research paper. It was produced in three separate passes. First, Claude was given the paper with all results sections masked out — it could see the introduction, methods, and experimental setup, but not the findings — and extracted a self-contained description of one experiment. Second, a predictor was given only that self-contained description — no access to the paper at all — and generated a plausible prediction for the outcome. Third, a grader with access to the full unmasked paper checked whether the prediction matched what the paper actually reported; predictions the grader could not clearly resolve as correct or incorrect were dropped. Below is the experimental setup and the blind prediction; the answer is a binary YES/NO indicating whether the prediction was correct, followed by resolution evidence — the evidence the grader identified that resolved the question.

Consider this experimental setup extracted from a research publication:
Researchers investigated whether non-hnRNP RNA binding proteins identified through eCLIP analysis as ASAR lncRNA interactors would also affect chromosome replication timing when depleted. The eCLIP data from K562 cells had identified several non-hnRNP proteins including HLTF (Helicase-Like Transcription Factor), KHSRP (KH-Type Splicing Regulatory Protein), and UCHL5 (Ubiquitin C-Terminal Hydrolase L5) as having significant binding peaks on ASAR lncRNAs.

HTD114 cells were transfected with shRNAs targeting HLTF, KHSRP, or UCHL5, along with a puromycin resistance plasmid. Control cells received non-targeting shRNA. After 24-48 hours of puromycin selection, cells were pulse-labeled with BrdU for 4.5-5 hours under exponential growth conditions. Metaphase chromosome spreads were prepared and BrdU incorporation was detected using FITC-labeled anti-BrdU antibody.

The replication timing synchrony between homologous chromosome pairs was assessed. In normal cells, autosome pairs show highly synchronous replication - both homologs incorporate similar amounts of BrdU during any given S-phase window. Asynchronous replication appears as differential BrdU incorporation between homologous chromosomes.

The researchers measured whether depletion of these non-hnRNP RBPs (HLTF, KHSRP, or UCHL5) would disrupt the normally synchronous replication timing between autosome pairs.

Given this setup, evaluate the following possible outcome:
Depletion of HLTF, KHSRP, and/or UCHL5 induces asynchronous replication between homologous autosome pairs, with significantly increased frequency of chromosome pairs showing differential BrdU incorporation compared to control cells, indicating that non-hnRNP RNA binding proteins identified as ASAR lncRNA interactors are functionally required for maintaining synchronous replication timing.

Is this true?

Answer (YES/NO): YES